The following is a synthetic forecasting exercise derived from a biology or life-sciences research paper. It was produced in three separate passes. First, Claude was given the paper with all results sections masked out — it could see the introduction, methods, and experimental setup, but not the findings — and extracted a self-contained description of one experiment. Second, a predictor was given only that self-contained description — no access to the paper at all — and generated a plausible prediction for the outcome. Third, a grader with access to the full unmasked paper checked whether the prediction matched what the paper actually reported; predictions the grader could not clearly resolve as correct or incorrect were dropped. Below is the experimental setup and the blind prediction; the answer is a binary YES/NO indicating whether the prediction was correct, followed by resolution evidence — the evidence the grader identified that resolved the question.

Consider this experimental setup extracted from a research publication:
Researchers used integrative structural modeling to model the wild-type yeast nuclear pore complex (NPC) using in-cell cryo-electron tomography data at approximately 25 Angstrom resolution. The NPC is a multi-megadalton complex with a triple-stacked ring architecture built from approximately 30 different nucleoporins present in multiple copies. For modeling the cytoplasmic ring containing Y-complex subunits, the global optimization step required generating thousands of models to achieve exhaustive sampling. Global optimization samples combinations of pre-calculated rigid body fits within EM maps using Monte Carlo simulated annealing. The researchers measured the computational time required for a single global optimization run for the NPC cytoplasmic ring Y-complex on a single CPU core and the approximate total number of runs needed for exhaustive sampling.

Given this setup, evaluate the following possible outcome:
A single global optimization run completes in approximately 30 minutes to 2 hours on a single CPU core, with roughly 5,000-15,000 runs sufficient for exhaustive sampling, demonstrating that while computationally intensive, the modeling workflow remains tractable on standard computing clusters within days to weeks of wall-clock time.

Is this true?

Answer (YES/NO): NO